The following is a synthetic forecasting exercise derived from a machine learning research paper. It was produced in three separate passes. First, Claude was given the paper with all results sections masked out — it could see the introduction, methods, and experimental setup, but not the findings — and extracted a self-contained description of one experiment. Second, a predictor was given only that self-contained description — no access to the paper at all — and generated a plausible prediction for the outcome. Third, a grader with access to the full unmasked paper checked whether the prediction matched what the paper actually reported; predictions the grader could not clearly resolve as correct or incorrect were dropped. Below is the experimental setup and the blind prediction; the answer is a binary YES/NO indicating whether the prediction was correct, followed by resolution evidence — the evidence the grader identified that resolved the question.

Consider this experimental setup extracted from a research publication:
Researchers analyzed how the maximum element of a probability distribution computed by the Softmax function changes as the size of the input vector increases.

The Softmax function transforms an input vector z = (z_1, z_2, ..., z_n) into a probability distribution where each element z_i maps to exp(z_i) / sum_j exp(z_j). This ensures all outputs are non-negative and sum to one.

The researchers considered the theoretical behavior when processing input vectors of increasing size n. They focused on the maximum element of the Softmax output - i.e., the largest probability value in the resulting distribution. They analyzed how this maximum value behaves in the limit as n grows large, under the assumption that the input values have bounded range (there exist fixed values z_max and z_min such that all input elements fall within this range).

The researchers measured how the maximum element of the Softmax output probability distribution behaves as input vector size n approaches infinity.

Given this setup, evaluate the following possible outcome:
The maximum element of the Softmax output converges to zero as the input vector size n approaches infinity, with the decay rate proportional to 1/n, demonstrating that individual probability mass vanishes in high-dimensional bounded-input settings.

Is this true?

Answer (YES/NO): NO